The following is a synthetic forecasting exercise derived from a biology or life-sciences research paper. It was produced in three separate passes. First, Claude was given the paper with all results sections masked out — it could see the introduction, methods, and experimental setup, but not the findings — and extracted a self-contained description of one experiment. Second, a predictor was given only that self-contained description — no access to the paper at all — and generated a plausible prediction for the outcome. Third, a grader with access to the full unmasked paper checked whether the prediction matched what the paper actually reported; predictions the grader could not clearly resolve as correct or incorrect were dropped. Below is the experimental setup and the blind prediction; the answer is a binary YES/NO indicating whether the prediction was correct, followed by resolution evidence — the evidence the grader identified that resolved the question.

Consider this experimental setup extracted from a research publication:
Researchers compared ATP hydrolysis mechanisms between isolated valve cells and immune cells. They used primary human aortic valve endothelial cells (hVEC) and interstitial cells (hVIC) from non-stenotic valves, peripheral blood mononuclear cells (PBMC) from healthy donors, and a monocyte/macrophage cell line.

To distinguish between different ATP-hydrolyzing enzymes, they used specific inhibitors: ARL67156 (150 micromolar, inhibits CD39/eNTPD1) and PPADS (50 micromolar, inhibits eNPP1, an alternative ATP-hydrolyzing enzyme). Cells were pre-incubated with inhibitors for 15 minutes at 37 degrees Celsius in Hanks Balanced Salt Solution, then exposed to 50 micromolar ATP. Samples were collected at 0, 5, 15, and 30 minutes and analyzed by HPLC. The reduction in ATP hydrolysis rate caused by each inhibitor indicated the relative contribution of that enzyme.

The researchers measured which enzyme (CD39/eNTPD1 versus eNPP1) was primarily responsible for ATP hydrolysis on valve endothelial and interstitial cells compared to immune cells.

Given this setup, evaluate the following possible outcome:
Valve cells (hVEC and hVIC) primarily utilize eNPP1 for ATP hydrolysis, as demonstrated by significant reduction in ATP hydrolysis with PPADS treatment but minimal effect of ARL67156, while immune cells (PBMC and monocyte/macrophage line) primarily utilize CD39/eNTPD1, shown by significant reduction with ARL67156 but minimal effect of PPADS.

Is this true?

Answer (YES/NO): NO